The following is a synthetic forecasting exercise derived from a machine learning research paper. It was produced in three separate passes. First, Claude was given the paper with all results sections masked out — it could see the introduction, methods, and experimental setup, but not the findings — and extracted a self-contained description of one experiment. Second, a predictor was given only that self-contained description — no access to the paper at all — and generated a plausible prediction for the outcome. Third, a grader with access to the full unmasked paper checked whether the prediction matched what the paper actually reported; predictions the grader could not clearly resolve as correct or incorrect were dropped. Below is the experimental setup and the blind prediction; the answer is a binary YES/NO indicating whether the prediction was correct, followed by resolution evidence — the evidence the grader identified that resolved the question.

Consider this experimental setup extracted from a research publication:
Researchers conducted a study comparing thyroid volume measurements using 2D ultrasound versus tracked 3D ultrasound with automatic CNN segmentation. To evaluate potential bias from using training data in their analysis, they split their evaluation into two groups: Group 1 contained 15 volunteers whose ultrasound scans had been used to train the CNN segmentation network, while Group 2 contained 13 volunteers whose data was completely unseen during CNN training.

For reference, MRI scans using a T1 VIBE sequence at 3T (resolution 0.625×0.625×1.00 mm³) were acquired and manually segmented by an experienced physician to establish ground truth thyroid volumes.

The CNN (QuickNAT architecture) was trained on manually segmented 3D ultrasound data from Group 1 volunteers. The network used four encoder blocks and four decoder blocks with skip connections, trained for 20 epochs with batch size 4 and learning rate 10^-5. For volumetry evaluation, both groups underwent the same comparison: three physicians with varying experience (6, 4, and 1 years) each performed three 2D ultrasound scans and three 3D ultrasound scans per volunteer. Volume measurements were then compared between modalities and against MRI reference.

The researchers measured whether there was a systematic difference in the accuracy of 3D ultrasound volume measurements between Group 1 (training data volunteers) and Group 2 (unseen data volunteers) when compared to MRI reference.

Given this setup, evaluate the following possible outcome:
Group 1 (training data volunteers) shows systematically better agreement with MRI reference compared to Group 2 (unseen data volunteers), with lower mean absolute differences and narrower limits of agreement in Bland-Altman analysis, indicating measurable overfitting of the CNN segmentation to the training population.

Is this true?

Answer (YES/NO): NO